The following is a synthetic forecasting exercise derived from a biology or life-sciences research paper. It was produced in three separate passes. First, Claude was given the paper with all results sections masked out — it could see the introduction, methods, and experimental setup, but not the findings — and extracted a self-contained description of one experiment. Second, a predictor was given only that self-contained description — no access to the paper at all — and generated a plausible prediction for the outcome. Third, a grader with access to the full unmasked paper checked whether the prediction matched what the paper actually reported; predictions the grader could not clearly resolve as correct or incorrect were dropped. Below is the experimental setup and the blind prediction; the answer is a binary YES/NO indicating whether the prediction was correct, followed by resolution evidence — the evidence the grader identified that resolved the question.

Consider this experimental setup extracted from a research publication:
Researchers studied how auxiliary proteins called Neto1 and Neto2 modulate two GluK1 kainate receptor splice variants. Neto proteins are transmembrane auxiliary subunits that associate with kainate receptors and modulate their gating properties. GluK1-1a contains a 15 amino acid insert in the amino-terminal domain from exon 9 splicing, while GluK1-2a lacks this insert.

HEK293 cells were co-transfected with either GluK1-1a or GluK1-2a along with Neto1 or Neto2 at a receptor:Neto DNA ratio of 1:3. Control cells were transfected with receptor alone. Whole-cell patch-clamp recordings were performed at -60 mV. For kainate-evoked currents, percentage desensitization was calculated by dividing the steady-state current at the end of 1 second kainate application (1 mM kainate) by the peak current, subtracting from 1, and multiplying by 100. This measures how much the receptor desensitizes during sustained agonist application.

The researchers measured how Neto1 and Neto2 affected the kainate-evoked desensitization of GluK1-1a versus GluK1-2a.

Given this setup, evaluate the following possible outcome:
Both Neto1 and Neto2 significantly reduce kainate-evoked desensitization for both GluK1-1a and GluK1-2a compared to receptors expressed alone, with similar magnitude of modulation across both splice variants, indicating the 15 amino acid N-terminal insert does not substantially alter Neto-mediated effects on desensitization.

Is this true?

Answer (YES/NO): NO